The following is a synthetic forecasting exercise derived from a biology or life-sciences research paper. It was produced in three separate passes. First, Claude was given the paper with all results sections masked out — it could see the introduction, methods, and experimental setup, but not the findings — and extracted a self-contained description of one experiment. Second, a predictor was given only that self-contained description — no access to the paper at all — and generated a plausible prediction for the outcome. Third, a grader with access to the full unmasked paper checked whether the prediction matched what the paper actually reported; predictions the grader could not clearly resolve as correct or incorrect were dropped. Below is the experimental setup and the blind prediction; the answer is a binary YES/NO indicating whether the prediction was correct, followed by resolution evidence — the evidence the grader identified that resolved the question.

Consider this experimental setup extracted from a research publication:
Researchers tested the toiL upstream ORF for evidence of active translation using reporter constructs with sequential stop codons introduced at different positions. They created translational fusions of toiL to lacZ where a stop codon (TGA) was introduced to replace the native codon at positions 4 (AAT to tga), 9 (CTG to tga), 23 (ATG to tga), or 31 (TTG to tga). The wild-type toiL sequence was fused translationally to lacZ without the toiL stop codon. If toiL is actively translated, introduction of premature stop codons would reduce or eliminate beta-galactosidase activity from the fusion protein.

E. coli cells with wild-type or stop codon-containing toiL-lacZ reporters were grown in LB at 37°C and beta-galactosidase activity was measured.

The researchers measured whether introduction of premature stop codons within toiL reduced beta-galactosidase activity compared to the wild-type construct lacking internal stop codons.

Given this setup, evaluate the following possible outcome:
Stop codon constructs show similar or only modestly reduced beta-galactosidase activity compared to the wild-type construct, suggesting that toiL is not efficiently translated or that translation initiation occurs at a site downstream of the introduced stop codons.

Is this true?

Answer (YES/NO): NO